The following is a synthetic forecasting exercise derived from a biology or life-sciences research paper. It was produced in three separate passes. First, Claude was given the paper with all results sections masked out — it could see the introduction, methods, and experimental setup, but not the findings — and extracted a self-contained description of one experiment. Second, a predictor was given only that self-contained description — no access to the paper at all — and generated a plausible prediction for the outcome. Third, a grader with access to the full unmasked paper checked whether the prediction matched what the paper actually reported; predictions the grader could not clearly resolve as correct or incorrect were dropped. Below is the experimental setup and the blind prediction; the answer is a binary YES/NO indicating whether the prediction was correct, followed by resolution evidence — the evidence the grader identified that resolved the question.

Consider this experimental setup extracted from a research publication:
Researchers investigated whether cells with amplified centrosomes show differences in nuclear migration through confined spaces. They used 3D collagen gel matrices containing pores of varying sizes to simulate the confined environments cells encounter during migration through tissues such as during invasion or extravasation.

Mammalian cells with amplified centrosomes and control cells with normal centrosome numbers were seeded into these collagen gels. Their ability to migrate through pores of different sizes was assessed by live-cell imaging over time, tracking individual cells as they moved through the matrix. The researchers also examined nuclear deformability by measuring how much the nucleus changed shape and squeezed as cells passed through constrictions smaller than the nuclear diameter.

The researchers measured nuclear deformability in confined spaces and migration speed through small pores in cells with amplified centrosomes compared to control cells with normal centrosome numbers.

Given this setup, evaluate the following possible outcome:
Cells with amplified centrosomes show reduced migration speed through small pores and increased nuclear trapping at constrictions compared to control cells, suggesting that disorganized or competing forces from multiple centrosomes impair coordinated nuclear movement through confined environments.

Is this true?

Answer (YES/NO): NO